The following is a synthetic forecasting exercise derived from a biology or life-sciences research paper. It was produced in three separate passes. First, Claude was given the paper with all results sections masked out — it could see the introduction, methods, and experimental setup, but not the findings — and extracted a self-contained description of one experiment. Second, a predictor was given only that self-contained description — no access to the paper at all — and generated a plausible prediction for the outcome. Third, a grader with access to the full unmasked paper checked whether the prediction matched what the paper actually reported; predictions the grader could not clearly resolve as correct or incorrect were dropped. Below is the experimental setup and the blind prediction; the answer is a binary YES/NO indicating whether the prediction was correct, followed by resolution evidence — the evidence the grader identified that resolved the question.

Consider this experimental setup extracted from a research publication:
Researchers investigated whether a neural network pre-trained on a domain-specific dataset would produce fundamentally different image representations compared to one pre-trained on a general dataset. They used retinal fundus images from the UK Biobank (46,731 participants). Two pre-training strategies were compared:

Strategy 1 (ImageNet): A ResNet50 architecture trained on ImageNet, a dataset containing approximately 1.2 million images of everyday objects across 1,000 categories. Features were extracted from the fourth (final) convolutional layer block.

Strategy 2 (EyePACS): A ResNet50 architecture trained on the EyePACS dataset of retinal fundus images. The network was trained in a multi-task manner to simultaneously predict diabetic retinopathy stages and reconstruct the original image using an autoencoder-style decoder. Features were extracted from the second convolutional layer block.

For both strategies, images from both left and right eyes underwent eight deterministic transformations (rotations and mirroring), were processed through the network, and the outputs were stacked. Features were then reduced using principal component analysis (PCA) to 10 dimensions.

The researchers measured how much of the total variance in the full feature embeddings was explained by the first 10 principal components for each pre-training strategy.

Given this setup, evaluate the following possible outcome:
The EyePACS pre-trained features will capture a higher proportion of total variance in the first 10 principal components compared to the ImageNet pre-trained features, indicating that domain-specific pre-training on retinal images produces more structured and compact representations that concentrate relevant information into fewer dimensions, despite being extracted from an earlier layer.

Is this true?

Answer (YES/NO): YES